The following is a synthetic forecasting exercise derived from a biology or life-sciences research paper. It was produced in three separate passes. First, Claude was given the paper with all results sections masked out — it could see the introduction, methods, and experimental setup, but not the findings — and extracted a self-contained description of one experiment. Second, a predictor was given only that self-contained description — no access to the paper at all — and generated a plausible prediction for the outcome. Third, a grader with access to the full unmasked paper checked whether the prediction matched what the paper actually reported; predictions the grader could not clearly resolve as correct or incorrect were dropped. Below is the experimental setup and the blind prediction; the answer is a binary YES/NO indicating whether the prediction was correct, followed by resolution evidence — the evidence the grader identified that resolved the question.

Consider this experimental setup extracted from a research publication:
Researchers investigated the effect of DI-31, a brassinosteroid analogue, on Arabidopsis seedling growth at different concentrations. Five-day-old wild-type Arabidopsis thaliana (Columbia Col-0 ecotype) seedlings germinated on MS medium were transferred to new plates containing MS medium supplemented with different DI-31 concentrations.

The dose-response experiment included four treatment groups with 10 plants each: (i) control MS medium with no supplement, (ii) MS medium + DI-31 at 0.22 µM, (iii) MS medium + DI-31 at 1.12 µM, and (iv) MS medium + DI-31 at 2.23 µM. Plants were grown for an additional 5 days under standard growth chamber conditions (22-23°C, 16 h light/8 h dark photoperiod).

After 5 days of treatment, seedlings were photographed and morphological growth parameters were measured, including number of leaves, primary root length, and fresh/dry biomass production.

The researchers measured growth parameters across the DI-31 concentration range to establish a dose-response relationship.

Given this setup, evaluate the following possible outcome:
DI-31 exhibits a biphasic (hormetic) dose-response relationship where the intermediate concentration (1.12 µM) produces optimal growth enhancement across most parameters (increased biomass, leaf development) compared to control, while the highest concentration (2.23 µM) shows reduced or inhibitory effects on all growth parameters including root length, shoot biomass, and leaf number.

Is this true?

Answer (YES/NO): NO